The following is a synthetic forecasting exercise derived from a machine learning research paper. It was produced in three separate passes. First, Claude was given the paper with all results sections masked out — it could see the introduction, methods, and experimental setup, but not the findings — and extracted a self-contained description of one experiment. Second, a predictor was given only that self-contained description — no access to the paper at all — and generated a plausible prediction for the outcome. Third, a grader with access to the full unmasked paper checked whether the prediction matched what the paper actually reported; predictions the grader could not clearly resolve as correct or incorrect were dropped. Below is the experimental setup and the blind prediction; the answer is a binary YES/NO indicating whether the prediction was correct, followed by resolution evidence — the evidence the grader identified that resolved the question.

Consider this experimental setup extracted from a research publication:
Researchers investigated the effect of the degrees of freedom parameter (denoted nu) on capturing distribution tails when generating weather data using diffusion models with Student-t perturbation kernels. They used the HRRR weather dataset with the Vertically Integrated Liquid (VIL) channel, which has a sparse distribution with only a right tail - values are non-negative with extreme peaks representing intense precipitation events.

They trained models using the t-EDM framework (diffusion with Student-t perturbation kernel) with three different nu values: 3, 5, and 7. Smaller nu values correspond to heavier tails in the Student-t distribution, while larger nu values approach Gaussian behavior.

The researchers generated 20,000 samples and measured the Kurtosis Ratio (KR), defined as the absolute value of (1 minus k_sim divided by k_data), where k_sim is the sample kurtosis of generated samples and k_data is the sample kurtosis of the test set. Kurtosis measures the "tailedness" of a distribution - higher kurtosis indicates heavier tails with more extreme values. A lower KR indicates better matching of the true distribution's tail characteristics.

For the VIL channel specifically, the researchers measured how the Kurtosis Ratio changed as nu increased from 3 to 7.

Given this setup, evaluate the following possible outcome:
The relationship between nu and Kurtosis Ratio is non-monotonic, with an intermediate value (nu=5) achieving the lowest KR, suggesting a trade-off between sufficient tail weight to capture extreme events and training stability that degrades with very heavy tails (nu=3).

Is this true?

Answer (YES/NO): NO